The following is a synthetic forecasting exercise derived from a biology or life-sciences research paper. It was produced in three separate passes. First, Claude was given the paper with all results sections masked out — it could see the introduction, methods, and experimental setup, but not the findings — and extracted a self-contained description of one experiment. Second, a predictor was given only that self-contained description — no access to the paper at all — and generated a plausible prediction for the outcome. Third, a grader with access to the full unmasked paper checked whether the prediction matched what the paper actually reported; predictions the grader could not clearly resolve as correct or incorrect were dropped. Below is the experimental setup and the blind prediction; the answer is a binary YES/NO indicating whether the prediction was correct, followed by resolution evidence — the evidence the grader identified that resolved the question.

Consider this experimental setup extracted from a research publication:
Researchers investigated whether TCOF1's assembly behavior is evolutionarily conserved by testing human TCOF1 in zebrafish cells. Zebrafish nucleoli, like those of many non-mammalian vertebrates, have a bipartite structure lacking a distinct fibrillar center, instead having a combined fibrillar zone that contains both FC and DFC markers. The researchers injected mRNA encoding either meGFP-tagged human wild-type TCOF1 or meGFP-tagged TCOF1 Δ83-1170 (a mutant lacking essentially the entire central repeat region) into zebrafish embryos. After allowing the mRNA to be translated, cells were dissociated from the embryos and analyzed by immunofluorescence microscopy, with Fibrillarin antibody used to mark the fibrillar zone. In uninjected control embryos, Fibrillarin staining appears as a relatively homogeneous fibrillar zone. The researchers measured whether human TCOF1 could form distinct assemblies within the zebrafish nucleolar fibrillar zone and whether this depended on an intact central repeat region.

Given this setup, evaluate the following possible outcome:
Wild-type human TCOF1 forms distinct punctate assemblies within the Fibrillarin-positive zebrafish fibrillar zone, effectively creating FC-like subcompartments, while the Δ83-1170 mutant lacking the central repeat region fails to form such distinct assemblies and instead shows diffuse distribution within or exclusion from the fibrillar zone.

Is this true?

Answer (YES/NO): YES